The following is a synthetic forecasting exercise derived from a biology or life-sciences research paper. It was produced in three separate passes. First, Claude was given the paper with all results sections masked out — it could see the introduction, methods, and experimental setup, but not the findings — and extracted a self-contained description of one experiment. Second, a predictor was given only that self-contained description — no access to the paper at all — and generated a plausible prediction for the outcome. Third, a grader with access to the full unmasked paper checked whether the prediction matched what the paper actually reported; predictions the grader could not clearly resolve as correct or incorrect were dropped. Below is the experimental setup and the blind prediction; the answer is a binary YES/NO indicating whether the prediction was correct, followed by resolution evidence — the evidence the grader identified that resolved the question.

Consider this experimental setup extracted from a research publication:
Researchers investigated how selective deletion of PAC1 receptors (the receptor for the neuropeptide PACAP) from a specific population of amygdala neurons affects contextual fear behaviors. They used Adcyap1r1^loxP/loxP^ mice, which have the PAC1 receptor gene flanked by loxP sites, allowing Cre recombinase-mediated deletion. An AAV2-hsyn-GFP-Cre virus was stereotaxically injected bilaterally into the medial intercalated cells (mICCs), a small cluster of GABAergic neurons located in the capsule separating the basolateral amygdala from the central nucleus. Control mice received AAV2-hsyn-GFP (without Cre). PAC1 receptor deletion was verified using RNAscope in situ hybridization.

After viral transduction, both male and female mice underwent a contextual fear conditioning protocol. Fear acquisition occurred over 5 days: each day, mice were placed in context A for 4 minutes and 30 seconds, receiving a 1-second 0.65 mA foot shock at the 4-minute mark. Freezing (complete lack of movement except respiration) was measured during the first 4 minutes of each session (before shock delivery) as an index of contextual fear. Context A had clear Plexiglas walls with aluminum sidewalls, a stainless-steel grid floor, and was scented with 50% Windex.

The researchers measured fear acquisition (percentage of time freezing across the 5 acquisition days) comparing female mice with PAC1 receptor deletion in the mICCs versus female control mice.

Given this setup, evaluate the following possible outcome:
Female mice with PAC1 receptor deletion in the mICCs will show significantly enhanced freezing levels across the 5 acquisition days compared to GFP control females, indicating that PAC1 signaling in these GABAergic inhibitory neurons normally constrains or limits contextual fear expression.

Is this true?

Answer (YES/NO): NO